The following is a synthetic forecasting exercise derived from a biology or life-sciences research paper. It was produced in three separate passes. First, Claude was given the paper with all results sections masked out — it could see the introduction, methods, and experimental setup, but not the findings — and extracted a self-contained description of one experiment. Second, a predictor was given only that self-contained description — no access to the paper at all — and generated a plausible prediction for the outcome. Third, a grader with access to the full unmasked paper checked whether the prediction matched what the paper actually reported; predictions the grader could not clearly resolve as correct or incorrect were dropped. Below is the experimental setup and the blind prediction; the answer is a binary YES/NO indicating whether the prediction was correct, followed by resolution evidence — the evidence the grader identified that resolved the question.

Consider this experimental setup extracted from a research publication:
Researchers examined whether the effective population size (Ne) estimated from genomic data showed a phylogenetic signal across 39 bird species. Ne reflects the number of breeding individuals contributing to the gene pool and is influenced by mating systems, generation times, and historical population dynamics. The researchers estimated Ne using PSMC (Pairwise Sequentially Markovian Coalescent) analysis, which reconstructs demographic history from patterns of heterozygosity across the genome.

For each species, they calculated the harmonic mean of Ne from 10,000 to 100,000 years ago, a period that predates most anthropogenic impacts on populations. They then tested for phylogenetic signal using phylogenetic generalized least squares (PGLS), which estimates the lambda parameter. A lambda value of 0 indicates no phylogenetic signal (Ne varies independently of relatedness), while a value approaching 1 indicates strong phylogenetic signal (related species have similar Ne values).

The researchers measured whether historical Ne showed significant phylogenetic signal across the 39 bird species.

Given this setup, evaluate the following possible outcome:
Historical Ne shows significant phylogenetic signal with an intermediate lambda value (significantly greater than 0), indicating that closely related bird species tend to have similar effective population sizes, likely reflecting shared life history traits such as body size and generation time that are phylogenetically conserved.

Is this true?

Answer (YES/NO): NO